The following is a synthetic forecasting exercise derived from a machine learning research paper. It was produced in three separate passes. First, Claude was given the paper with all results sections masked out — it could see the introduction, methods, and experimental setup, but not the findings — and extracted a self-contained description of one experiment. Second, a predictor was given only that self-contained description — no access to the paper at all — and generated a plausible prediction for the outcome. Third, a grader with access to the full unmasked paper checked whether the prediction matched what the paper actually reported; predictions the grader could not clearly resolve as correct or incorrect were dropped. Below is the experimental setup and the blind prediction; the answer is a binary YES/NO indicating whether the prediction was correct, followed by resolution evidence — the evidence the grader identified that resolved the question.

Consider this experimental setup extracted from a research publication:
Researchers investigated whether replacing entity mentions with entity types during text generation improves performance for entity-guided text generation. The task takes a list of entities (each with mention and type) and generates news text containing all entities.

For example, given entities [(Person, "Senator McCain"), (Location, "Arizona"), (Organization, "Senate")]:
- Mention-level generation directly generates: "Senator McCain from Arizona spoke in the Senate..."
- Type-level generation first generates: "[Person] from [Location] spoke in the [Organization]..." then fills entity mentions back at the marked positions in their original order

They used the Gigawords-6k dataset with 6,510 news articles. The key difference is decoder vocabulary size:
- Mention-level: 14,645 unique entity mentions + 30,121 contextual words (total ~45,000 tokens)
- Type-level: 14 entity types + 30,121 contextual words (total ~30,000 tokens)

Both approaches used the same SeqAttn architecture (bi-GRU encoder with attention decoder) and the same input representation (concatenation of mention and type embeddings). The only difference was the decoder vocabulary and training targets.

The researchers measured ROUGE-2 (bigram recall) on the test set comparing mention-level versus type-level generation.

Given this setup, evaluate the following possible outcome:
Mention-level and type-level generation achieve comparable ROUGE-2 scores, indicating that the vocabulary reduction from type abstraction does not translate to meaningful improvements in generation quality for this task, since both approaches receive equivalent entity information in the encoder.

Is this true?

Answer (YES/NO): NO